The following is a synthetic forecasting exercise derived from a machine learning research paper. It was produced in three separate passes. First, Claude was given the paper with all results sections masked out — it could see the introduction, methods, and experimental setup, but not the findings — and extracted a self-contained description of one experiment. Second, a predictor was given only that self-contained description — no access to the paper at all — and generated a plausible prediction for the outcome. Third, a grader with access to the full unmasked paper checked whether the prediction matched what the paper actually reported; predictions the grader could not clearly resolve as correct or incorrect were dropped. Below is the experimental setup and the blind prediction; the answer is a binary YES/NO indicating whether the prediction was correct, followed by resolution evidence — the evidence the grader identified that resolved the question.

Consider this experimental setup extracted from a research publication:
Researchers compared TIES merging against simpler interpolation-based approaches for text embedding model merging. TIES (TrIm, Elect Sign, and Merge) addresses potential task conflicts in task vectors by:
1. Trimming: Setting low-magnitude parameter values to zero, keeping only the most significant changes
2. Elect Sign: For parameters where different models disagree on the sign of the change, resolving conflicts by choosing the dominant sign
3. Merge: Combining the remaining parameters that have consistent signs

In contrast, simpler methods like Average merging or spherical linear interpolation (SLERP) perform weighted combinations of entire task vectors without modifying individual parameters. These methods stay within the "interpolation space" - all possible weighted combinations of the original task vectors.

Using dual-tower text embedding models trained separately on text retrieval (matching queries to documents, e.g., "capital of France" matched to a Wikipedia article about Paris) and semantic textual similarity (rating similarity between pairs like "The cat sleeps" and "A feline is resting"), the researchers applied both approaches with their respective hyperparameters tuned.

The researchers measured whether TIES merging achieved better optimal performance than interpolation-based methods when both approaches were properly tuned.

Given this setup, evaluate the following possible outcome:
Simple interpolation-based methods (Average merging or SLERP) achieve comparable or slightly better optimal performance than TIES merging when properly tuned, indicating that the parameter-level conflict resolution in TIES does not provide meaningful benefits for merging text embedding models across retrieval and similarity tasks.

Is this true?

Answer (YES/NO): YES